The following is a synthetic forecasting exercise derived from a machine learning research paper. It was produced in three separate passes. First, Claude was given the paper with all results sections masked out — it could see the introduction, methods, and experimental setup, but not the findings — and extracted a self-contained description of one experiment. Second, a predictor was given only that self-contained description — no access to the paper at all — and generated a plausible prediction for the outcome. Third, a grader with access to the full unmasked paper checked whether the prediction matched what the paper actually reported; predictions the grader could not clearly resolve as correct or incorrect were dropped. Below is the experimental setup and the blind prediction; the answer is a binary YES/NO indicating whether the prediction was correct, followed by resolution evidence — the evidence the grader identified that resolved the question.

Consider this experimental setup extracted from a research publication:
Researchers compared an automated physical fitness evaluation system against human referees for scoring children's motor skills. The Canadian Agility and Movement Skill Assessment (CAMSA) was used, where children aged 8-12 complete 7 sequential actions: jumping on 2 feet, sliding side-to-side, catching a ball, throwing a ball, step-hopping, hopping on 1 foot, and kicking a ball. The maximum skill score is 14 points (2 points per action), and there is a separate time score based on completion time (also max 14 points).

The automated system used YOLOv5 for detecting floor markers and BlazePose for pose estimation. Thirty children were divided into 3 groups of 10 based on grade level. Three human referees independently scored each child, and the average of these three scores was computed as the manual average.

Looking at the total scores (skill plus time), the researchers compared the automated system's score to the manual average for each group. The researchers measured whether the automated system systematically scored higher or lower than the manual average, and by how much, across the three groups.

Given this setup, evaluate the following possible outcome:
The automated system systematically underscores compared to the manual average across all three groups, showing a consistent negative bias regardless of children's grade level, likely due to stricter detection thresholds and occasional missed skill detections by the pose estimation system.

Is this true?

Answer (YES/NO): NO